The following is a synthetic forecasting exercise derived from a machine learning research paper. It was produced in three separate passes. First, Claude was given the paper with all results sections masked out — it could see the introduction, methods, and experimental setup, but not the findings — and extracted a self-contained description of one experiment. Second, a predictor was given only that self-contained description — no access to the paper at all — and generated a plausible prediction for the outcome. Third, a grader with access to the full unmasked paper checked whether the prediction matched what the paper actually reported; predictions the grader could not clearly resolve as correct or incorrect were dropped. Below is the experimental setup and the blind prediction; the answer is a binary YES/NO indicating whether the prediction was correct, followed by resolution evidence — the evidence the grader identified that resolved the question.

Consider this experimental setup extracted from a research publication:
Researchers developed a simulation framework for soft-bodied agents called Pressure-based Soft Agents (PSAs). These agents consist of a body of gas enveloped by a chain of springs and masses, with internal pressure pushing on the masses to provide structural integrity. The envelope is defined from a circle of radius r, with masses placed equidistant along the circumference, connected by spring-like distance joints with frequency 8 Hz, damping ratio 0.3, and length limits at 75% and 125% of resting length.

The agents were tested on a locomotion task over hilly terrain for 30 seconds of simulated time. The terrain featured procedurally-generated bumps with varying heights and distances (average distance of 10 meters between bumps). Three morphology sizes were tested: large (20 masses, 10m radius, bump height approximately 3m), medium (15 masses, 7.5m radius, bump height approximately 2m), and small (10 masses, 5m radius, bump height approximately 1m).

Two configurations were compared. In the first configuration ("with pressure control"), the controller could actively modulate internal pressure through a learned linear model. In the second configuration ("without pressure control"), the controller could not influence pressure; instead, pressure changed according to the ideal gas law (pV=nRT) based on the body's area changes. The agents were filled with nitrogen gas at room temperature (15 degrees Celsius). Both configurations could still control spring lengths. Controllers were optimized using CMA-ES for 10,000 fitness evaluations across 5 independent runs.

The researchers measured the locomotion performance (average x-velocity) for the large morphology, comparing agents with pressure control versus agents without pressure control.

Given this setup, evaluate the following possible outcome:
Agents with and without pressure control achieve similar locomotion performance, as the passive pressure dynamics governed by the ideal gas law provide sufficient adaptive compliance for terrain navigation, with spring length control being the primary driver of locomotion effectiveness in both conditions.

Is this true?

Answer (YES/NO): NO